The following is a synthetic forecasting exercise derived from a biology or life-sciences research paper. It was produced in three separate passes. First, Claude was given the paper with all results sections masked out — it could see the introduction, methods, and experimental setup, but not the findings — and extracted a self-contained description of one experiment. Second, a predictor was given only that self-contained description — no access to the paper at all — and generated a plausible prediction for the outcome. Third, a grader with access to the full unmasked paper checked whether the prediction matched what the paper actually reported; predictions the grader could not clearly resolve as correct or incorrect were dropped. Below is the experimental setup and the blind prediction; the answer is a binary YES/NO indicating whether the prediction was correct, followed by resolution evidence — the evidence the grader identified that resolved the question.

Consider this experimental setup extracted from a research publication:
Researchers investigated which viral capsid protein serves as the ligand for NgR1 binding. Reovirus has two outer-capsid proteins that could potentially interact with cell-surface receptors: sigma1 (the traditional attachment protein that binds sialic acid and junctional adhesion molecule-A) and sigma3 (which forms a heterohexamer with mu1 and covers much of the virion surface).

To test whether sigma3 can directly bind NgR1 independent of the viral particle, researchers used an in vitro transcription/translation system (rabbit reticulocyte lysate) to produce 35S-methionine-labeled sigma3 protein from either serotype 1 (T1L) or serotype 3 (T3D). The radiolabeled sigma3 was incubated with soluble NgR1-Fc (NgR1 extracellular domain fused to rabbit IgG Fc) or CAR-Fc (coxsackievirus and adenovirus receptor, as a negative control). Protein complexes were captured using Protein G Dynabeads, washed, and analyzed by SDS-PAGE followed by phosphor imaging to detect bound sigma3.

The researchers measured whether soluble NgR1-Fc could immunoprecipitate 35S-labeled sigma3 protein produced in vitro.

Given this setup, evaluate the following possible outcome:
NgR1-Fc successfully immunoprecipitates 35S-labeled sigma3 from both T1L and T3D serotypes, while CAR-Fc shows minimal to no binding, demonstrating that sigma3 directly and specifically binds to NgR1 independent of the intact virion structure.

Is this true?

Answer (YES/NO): YES